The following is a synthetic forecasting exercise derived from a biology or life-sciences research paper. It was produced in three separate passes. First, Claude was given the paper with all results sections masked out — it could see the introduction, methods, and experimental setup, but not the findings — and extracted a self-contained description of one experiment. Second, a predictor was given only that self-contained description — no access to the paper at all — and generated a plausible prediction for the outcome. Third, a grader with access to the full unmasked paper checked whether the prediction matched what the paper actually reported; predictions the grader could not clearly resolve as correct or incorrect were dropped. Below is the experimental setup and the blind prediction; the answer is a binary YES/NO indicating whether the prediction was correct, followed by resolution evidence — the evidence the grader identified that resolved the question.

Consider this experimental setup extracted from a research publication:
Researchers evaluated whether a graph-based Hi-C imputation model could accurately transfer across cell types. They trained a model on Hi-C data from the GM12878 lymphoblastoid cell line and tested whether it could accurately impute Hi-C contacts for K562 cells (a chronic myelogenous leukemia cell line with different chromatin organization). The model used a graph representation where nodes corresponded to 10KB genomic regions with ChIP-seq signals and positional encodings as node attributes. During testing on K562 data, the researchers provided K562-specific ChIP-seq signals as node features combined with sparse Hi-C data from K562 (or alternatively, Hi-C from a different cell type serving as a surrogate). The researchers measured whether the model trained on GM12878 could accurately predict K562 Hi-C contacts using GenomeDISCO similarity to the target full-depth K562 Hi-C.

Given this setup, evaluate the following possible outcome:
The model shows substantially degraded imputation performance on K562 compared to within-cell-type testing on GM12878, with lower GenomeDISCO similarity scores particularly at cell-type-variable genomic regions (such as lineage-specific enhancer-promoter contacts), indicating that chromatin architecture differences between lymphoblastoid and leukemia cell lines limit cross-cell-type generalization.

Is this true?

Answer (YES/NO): NO